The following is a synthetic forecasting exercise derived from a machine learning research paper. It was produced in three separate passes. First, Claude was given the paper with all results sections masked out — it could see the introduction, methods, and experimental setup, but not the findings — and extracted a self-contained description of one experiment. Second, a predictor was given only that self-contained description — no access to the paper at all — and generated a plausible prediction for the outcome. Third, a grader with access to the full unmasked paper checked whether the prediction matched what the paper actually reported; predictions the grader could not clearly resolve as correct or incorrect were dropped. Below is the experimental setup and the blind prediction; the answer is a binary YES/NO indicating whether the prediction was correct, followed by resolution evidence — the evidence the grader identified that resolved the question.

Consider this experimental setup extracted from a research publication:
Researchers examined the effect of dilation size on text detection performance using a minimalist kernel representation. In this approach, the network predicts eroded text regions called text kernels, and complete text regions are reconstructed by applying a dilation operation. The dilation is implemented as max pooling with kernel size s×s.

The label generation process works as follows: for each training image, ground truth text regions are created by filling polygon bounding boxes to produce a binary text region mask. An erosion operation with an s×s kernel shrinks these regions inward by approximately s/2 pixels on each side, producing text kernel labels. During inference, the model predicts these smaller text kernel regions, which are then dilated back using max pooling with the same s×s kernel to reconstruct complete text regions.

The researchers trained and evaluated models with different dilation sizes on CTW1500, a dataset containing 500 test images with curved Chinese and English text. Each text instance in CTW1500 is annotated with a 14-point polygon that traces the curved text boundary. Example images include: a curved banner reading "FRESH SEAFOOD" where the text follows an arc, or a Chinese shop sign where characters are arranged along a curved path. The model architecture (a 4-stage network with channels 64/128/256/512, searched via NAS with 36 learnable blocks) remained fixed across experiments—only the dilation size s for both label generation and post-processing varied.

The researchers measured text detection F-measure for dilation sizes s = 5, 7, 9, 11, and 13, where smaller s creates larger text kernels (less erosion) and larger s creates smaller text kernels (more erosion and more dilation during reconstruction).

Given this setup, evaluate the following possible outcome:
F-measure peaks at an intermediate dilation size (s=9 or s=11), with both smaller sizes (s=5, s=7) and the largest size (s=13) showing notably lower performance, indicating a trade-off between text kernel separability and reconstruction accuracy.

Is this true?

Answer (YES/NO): NO